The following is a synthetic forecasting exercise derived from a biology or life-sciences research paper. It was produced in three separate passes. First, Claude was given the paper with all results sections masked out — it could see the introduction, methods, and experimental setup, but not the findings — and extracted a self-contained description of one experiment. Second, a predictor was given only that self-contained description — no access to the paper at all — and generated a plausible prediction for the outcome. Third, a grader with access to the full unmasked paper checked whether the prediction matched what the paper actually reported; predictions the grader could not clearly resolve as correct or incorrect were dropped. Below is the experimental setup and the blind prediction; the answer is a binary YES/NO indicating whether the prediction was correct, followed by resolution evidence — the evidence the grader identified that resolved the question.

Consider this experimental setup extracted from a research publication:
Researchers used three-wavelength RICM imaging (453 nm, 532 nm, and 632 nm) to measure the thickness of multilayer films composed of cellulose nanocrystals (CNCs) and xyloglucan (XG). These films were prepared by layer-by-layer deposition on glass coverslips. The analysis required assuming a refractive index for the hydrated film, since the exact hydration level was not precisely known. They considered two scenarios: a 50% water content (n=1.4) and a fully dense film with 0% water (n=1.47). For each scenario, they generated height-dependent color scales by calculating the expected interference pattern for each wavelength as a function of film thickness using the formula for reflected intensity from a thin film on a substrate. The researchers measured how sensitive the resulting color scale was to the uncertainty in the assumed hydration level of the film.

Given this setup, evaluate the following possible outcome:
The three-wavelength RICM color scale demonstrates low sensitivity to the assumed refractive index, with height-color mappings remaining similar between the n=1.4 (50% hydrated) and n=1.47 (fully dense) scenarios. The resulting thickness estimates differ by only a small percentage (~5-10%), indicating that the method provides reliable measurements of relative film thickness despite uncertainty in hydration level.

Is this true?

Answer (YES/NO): YES